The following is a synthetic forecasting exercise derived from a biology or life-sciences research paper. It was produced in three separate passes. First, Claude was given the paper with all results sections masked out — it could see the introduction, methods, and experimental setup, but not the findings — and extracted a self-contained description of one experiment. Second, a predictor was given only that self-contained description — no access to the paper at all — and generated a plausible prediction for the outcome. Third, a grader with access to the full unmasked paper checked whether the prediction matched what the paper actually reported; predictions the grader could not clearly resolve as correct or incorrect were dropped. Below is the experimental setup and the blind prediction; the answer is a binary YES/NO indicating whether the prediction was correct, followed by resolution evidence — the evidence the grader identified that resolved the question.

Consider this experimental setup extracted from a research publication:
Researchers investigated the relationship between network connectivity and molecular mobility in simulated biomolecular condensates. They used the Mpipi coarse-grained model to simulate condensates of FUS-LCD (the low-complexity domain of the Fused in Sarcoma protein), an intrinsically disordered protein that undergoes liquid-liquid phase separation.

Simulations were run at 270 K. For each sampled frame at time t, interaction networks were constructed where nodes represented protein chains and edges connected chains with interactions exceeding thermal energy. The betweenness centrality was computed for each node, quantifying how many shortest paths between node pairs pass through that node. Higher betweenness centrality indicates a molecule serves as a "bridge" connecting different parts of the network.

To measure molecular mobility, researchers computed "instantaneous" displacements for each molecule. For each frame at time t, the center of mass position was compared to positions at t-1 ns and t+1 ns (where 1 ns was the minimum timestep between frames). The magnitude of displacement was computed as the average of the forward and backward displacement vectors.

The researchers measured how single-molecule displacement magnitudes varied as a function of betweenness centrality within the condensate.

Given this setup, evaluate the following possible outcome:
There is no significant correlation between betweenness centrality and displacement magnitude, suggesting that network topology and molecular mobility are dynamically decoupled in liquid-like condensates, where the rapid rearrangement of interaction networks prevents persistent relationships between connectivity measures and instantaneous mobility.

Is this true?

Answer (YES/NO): NO